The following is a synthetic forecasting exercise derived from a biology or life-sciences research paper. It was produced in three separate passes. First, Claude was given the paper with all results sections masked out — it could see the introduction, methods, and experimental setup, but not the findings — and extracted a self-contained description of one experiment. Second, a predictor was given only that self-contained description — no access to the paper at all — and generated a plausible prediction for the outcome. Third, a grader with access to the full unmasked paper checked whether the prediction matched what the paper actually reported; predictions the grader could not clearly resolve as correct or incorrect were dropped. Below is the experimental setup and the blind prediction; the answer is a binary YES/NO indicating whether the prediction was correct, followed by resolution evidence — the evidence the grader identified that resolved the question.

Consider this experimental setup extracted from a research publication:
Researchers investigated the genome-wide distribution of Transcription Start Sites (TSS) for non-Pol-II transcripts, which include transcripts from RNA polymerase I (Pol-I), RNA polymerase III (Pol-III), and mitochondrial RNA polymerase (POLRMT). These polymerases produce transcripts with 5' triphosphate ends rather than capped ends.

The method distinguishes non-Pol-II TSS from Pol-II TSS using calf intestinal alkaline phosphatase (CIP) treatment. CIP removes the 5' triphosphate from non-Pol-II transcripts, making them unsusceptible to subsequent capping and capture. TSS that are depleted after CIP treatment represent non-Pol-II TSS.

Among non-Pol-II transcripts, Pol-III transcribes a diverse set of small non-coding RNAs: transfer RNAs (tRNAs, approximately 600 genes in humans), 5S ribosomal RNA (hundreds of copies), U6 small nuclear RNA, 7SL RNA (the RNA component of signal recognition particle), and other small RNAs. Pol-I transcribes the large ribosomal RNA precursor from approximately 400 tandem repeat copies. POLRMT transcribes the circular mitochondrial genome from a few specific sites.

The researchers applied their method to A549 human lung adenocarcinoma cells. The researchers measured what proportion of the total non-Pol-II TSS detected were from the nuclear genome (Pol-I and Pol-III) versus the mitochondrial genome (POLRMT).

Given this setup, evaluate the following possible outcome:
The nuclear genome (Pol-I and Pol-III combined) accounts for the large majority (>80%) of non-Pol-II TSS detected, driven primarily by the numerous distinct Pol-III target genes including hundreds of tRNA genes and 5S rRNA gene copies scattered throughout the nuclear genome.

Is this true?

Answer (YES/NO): YES